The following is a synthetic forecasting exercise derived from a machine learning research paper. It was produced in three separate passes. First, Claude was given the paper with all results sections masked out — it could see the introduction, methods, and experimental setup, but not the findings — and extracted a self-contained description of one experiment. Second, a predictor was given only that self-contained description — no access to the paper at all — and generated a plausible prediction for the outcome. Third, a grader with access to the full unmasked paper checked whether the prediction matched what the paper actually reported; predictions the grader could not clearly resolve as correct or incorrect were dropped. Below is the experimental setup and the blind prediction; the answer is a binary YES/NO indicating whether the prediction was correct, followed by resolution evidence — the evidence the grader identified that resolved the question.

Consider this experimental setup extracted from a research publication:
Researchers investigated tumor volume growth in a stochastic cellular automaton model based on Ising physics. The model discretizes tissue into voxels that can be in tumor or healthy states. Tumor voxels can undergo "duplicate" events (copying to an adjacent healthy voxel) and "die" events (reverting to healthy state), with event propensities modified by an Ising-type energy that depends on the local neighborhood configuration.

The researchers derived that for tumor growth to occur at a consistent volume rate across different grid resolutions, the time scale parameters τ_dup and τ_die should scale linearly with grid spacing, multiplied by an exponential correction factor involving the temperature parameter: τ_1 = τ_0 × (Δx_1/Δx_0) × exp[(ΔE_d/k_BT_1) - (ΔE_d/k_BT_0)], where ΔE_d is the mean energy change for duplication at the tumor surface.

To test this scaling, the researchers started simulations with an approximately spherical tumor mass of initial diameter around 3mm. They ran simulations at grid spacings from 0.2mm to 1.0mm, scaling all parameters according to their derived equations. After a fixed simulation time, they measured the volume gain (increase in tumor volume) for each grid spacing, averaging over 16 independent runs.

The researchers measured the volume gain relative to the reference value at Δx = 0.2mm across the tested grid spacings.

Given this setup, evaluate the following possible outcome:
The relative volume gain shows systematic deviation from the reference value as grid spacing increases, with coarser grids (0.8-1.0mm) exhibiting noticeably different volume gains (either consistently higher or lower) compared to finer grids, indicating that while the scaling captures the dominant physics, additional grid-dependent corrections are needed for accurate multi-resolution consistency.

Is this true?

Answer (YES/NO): NO